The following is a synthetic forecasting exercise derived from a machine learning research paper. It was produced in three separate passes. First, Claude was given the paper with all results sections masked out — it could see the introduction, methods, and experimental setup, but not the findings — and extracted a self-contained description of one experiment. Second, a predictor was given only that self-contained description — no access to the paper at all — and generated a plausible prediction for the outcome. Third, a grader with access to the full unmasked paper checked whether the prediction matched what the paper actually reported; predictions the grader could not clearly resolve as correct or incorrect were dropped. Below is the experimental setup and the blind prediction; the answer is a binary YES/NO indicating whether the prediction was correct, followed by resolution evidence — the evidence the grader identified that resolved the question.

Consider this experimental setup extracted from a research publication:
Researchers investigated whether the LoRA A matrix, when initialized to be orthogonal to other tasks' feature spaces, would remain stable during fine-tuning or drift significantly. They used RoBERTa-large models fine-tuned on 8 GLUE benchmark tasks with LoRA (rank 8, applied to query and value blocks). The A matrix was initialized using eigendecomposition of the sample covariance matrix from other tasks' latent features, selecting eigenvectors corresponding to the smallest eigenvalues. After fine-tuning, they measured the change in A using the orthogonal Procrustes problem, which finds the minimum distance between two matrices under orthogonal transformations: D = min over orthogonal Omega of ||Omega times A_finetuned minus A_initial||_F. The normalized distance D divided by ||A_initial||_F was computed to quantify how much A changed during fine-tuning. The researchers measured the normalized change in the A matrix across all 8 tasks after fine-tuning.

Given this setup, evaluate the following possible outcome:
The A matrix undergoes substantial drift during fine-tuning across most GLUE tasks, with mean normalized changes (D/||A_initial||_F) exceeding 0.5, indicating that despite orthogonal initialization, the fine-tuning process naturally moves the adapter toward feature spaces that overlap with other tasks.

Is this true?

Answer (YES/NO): NO